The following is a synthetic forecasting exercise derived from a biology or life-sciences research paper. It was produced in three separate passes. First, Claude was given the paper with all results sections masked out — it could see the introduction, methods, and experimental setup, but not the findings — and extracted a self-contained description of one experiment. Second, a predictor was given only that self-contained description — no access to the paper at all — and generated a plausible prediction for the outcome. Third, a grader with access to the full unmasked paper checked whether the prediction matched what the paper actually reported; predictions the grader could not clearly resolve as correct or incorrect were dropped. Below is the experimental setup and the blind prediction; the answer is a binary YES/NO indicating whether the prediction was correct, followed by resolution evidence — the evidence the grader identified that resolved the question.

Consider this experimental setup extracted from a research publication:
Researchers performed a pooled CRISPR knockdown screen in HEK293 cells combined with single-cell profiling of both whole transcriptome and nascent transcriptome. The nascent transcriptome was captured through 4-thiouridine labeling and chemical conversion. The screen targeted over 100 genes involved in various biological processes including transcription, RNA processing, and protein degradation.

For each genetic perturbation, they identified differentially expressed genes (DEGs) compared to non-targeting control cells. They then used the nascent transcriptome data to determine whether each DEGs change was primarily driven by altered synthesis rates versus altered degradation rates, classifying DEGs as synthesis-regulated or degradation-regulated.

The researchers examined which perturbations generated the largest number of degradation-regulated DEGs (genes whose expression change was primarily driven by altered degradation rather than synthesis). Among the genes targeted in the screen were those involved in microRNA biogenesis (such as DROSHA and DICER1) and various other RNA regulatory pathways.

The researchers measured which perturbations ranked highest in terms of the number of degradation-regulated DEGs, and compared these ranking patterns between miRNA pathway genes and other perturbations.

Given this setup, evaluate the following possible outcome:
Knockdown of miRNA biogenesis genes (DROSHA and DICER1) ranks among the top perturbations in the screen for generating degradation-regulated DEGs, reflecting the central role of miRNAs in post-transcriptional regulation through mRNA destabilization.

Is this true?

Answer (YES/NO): NO